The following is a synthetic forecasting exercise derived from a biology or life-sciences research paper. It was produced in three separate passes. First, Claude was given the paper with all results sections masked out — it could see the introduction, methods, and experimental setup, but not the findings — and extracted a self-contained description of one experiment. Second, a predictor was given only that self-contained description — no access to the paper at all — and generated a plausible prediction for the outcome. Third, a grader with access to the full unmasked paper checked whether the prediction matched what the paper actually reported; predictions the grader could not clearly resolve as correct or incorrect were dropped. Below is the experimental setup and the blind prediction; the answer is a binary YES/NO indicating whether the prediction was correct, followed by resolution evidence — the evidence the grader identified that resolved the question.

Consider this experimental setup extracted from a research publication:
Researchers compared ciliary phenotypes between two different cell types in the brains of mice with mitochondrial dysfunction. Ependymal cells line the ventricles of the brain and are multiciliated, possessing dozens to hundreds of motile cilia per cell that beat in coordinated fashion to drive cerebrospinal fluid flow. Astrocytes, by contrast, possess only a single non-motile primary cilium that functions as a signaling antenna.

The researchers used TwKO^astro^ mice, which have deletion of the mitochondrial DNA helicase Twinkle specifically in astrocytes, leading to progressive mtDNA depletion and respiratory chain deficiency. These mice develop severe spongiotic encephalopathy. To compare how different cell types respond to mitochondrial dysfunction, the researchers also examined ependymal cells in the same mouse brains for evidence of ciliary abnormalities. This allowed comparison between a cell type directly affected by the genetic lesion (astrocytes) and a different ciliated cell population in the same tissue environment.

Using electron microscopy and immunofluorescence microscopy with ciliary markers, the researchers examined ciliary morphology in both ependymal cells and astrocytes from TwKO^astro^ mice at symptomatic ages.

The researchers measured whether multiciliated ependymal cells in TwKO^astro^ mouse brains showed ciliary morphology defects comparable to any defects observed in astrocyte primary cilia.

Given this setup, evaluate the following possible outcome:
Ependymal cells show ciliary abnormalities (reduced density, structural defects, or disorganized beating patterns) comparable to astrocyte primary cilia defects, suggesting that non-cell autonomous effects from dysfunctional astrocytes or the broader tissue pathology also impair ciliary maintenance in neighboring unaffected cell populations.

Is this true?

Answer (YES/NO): NO